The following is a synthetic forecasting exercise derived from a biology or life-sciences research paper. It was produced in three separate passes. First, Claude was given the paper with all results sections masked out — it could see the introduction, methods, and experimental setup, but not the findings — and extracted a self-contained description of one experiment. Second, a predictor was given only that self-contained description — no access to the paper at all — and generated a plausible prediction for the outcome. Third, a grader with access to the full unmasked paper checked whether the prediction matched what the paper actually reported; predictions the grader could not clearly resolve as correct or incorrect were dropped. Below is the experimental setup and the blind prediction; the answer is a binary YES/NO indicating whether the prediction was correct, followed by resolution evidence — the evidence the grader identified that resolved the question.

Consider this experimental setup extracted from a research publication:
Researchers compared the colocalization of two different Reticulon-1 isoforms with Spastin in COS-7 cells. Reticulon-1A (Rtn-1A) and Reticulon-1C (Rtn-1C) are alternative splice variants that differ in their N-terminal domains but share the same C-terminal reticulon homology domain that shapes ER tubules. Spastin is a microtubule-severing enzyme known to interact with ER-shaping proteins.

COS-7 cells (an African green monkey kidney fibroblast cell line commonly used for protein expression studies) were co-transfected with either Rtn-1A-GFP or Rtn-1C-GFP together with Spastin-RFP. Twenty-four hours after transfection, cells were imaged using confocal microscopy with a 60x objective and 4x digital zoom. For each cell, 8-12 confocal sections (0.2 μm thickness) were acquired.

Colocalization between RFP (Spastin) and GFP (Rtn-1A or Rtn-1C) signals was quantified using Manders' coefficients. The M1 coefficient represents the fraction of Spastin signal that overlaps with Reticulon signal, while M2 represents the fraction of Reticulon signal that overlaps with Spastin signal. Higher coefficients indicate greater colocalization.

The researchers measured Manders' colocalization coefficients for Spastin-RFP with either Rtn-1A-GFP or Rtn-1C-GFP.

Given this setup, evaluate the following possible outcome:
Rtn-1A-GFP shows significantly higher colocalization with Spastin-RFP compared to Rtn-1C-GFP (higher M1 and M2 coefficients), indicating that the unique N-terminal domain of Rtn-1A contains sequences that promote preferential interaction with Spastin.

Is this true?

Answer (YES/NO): NO